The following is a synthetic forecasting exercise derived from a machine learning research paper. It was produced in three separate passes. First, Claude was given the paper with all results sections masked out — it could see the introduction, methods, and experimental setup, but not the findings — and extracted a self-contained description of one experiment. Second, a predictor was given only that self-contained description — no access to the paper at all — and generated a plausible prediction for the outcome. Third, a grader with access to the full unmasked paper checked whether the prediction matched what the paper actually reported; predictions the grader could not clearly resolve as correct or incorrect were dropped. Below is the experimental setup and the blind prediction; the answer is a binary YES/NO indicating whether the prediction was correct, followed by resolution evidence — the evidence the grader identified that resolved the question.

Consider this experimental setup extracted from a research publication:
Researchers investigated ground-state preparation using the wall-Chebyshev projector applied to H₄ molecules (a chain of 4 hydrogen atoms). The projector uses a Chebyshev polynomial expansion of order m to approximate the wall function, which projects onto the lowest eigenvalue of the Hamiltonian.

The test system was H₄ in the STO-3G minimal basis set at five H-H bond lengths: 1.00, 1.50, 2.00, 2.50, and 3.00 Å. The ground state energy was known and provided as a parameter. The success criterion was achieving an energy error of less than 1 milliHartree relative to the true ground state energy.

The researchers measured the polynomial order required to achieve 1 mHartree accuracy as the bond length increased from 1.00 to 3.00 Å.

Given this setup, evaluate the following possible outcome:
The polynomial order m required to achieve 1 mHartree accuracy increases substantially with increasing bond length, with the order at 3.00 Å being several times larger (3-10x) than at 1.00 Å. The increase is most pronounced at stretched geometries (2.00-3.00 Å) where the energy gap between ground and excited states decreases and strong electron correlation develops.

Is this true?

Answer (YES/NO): YES